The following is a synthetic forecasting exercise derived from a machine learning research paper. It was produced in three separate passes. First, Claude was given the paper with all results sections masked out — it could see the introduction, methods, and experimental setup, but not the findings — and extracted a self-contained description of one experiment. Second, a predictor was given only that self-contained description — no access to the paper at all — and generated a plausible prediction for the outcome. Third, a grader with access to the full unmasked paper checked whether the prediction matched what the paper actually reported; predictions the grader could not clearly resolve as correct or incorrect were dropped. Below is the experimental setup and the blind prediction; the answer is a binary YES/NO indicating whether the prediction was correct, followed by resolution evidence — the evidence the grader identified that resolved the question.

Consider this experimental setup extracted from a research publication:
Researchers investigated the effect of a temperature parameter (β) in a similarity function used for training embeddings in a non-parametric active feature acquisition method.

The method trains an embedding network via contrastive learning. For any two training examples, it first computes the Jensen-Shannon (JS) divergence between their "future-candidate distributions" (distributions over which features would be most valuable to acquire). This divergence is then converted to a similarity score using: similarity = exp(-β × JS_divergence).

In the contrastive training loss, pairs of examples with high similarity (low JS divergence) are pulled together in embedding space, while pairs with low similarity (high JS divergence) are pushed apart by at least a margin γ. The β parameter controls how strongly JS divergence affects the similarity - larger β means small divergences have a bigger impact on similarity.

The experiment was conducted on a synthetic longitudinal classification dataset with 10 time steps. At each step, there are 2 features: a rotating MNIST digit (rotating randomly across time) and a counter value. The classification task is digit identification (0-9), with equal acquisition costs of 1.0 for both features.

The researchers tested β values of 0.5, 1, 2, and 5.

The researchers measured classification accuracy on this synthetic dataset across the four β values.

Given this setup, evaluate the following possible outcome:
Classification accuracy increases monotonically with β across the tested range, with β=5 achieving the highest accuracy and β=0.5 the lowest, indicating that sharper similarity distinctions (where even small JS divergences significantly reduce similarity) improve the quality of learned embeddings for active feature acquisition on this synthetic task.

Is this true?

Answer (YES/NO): NO